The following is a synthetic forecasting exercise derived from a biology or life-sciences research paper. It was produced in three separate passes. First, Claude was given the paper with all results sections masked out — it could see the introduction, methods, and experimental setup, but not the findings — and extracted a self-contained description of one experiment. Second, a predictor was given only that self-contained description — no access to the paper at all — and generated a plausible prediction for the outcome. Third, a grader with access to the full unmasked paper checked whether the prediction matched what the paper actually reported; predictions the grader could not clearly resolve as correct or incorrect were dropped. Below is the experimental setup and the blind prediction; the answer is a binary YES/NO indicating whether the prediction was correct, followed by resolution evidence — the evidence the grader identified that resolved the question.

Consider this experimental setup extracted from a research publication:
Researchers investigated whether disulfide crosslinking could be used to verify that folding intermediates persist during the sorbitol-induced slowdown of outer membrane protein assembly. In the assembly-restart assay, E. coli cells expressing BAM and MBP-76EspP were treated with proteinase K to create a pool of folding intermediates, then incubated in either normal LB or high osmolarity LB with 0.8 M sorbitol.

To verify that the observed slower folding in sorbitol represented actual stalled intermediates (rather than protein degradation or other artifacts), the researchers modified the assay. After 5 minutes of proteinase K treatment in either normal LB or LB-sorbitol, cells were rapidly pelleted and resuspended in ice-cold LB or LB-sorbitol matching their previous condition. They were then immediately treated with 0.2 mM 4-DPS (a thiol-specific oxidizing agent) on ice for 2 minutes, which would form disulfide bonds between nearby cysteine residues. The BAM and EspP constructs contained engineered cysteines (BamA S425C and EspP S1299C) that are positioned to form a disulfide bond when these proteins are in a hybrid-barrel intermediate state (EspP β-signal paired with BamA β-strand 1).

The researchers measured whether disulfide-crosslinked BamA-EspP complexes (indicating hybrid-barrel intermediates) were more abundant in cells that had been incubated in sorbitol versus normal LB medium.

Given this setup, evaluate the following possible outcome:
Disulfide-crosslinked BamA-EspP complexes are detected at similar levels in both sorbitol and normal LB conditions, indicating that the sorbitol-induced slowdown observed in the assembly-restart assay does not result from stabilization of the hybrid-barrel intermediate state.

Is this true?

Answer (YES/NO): NO